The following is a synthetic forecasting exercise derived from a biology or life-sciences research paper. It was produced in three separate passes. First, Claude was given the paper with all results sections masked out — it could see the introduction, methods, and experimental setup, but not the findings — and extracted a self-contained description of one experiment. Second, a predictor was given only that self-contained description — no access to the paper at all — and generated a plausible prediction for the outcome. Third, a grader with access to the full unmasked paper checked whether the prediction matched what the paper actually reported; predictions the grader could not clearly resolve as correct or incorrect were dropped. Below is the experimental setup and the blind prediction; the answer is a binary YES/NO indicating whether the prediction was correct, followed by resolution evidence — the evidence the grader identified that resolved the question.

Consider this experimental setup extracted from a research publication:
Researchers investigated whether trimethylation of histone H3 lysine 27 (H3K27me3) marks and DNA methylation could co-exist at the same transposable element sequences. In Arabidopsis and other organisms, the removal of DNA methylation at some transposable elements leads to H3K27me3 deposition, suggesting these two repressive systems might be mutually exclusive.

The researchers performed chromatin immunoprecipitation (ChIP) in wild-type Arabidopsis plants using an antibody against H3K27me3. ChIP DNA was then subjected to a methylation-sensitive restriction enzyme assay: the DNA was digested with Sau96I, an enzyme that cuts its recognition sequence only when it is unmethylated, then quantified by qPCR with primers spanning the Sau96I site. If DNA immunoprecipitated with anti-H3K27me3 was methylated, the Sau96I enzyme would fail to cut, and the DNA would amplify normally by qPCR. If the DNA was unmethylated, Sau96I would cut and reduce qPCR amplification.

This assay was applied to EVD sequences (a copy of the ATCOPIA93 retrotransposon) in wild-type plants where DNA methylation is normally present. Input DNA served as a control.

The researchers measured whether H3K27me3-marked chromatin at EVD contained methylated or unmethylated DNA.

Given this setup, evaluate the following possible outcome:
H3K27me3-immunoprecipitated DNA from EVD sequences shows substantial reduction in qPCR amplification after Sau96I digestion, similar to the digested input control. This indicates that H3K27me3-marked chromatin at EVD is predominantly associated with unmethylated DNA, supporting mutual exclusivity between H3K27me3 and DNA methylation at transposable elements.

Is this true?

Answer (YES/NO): NO